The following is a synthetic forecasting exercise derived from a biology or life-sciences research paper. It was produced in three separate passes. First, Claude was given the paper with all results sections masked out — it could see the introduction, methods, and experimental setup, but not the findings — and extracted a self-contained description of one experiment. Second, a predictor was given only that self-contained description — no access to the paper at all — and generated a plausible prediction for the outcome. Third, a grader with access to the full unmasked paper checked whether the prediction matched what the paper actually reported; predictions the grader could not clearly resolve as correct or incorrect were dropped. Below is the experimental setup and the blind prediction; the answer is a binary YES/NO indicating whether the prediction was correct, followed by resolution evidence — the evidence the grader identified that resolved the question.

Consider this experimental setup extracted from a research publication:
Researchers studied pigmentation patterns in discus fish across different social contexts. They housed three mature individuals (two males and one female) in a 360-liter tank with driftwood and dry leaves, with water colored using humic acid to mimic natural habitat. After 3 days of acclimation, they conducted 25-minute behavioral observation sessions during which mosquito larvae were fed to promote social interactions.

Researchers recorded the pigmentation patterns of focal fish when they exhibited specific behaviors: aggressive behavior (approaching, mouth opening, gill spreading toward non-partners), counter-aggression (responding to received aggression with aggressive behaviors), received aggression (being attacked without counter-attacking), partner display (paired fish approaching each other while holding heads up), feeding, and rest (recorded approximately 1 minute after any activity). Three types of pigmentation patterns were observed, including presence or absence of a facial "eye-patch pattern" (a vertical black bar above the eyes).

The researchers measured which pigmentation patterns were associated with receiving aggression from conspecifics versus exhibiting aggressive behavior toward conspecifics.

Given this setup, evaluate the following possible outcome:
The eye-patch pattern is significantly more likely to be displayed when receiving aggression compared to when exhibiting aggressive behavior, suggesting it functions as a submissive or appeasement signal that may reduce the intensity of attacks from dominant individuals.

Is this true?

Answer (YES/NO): YES